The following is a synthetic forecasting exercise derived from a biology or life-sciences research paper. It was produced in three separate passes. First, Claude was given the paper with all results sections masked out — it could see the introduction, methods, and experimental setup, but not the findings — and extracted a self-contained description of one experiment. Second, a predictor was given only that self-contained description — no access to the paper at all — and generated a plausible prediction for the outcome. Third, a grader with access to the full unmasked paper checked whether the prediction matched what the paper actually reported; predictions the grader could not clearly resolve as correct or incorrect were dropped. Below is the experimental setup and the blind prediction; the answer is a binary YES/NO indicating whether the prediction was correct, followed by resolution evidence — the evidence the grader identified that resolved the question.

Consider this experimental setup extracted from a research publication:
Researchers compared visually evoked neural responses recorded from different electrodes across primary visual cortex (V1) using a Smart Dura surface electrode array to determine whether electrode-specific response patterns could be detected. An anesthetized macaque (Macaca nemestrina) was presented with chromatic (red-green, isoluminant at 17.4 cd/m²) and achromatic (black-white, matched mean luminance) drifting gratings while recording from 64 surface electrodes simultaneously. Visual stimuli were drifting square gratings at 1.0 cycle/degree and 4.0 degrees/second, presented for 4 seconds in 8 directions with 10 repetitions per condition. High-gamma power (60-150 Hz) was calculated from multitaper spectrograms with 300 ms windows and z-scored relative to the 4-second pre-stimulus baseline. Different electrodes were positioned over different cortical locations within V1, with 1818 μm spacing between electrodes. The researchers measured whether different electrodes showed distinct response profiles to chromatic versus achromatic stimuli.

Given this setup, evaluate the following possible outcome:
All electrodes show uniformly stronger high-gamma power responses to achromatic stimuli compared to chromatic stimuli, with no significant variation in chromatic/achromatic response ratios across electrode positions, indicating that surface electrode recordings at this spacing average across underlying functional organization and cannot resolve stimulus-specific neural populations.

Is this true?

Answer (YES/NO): NO